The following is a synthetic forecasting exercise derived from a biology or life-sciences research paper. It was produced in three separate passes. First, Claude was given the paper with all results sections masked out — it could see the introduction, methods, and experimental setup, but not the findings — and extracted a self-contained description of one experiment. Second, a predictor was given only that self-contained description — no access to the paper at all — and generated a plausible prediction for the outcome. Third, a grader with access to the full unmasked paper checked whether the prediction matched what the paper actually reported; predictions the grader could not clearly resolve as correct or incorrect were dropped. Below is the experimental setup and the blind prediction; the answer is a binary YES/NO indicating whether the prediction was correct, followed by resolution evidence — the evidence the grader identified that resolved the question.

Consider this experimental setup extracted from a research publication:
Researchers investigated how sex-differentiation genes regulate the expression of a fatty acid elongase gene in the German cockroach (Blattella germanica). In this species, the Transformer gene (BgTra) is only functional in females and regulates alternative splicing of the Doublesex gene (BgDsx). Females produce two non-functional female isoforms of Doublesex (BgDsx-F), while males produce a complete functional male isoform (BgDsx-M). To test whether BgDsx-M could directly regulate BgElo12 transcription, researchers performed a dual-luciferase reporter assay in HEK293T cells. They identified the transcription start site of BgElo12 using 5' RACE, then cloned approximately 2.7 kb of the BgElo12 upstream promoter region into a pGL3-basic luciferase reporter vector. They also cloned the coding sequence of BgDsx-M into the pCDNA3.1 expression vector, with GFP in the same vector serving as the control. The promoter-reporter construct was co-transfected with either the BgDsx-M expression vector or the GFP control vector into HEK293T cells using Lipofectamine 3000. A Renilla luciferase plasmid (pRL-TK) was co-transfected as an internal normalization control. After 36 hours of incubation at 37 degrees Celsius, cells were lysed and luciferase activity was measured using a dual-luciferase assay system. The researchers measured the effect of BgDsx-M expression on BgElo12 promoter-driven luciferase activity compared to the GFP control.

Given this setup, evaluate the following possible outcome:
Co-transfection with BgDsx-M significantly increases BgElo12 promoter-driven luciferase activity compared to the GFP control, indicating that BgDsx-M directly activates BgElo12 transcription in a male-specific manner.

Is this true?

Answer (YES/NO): NO